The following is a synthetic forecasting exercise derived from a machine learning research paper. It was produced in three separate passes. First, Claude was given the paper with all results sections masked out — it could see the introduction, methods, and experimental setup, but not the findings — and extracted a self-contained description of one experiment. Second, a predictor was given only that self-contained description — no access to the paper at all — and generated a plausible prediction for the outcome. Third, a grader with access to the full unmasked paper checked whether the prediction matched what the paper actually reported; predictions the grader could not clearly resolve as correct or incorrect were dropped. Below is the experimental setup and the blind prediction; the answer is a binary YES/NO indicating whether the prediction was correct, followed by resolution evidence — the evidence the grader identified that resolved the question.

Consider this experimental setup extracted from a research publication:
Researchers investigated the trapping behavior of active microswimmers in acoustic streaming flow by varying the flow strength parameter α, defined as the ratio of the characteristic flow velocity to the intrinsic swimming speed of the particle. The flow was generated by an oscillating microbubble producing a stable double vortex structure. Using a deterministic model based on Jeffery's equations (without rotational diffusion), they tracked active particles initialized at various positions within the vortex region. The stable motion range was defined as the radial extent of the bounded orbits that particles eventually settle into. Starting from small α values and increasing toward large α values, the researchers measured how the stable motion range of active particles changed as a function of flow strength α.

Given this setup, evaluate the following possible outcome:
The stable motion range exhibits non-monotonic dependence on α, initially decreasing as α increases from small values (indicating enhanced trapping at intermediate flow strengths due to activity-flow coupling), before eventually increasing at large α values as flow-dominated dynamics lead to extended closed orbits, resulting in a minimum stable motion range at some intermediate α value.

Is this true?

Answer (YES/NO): YES